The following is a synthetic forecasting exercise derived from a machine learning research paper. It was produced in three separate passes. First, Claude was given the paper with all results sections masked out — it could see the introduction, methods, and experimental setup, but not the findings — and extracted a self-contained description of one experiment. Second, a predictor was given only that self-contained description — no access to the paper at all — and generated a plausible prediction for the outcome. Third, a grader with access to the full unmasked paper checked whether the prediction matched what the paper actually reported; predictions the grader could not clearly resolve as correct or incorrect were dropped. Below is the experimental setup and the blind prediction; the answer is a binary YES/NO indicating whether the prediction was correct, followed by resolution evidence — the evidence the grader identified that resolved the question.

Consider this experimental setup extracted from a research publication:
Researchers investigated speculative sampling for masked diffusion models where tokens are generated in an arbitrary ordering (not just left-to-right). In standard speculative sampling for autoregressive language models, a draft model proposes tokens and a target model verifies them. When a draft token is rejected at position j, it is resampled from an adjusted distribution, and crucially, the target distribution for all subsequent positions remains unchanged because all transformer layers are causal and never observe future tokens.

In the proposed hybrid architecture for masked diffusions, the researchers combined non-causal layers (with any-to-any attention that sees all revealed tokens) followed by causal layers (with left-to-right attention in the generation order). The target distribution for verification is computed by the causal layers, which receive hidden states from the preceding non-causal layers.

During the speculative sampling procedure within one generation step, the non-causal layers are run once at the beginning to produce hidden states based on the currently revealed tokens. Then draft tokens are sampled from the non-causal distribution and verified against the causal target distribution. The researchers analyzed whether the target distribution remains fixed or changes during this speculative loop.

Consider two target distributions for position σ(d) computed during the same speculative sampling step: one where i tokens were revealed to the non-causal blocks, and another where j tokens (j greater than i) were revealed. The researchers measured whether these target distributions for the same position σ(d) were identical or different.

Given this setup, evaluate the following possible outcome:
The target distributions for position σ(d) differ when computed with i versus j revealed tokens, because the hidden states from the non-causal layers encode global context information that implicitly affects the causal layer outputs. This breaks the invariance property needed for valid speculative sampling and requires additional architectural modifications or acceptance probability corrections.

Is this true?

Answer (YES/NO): NO